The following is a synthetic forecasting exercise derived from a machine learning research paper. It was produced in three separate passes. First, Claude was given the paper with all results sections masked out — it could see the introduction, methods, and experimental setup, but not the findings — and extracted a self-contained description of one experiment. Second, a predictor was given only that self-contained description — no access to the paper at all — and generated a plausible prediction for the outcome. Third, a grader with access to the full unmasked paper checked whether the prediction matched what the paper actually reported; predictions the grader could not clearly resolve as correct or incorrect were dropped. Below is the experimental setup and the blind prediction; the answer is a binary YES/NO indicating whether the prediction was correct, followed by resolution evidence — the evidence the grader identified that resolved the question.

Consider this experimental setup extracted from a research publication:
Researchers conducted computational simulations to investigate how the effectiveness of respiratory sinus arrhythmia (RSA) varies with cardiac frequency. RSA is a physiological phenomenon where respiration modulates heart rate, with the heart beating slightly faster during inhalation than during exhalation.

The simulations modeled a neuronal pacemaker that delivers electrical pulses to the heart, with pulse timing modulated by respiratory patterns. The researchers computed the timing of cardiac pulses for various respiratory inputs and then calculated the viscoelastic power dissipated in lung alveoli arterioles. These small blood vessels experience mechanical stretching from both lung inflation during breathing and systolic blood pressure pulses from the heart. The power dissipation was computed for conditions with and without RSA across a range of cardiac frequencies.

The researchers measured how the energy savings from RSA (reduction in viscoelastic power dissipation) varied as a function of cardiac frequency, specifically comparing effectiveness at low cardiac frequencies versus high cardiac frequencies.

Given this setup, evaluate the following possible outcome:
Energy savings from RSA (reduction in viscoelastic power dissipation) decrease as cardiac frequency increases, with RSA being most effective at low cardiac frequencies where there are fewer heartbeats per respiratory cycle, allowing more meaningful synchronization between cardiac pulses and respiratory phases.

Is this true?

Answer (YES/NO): YES